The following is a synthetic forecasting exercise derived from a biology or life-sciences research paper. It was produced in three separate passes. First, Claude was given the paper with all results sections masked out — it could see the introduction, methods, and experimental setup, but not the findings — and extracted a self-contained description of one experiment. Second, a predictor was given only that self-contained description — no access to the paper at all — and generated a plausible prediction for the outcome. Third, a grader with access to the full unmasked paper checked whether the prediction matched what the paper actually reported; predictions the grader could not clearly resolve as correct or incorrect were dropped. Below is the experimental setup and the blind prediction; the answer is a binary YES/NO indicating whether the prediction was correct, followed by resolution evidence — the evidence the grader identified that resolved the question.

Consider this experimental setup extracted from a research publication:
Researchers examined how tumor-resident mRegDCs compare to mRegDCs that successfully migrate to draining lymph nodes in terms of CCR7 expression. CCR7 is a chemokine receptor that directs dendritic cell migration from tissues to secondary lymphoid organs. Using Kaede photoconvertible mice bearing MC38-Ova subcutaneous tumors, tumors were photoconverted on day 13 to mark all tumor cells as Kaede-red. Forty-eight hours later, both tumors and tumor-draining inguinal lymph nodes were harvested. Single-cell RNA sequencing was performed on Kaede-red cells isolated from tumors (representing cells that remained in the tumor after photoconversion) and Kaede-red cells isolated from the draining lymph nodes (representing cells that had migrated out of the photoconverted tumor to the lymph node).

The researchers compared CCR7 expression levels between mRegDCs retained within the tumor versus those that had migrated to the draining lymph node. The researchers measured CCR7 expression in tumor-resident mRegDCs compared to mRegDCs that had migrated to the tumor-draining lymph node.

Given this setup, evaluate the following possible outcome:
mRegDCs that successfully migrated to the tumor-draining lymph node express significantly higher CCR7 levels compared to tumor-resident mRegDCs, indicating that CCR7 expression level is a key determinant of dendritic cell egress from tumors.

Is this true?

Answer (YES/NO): NO